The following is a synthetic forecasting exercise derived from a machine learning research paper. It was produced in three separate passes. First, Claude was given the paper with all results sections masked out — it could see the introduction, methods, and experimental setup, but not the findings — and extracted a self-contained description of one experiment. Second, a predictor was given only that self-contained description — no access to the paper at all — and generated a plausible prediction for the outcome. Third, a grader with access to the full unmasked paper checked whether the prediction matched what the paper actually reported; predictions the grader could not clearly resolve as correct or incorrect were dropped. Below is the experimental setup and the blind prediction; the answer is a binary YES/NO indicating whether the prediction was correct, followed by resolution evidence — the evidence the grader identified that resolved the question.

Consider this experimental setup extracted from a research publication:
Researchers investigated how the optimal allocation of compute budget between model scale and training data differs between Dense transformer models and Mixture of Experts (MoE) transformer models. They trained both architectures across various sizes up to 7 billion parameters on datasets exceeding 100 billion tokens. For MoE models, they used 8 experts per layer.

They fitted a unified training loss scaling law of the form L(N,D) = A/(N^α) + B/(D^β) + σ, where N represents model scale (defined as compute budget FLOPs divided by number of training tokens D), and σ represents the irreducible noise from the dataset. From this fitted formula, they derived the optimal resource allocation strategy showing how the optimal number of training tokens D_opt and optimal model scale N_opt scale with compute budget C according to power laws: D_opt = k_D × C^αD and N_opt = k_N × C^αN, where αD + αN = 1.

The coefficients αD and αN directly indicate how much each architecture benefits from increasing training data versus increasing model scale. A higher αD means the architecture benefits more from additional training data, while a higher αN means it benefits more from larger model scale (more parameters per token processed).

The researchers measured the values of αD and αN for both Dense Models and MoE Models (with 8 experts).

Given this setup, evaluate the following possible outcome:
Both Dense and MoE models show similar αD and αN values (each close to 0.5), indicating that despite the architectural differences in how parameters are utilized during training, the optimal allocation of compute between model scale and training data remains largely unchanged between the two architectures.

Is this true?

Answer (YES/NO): NO